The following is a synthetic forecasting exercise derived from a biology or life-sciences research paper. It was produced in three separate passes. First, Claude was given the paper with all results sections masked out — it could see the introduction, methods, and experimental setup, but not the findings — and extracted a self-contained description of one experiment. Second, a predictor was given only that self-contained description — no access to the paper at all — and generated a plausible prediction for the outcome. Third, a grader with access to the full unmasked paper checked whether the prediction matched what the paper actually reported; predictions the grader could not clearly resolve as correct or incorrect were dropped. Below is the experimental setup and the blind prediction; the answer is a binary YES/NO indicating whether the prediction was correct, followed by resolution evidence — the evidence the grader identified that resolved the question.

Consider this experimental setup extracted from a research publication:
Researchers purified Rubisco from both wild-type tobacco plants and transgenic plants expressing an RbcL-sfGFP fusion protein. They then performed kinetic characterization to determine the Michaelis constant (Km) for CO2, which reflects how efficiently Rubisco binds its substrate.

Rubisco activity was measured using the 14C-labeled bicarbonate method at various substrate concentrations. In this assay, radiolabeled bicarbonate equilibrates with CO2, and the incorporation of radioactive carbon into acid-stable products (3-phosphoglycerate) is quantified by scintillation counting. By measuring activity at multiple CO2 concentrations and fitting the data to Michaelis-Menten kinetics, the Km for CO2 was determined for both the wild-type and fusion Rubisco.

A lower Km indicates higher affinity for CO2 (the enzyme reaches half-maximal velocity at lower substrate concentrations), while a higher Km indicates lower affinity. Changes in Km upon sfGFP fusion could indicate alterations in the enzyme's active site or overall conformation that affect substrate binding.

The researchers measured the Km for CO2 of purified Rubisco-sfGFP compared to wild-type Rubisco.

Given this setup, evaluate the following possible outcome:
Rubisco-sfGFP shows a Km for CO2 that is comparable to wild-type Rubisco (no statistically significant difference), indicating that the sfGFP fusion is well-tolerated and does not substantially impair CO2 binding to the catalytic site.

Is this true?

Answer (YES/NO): YES